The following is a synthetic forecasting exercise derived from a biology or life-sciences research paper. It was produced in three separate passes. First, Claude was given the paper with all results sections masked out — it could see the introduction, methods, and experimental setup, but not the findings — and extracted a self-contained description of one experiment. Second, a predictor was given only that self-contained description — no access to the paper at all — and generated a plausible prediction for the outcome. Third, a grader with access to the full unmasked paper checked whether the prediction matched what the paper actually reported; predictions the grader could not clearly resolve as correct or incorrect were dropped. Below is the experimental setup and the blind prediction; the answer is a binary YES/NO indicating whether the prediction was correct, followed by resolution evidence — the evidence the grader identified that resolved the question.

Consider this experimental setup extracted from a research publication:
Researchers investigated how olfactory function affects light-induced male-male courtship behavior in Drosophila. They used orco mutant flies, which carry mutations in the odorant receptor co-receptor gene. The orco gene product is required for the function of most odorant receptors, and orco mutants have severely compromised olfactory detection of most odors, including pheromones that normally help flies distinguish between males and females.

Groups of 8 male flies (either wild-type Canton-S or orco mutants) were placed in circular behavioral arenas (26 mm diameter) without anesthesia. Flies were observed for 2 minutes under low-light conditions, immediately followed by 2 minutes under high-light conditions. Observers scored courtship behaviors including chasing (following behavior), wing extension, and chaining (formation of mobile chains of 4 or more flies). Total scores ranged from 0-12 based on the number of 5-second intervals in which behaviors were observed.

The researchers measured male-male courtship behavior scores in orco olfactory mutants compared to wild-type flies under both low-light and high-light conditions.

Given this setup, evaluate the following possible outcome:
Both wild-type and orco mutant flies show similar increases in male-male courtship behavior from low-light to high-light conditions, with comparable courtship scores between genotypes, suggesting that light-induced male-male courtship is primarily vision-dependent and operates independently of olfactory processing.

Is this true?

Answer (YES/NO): NO